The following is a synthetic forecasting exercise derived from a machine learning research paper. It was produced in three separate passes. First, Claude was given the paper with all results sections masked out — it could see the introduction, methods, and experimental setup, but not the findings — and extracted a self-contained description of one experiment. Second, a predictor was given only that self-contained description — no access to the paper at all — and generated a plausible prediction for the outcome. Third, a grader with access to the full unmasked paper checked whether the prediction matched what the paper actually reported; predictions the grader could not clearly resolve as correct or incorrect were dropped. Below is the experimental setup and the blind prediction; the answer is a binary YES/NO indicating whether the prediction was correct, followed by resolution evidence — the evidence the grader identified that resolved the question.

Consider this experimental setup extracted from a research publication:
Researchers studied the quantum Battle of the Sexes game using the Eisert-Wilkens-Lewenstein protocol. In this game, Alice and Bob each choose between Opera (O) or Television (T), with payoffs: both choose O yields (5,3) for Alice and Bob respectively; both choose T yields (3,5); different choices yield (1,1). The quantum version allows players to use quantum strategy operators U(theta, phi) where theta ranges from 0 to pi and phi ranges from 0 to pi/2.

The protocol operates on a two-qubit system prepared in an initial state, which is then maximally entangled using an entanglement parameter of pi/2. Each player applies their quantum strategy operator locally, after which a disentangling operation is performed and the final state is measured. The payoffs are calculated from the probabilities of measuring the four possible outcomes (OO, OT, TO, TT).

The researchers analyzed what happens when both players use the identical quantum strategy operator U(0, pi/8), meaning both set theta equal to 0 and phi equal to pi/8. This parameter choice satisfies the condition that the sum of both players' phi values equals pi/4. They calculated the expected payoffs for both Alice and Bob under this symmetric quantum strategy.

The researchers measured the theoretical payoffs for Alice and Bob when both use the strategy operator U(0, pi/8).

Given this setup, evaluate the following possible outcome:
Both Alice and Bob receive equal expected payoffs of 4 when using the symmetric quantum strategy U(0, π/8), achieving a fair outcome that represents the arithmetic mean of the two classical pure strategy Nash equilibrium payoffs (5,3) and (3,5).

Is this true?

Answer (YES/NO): YES